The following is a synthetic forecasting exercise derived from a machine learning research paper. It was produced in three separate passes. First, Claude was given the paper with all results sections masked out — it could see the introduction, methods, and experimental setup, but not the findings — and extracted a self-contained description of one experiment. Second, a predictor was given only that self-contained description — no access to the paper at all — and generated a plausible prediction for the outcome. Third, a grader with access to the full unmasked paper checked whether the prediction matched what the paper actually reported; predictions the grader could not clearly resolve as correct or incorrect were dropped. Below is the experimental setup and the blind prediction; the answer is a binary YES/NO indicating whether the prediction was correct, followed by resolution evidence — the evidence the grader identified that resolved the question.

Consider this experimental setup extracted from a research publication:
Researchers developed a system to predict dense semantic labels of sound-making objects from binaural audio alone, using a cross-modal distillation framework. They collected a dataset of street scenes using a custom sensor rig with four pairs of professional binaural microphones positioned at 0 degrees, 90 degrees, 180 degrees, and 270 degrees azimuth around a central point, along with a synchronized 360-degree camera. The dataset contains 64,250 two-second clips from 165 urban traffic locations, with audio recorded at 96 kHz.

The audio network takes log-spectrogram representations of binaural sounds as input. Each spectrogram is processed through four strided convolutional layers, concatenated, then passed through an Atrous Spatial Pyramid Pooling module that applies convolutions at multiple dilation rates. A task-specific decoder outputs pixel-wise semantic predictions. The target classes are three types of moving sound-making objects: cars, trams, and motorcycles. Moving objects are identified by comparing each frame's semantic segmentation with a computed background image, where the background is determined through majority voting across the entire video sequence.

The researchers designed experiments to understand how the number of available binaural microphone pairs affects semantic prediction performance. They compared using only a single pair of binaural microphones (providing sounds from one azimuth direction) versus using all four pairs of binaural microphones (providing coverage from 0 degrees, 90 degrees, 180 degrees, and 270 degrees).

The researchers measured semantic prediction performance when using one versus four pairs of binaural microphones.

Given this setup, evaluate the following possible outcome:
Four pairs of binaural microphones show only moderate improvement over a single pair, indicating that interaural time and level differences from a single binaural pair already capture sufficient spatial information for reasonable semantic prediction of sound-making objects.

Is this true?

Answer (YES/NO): NO